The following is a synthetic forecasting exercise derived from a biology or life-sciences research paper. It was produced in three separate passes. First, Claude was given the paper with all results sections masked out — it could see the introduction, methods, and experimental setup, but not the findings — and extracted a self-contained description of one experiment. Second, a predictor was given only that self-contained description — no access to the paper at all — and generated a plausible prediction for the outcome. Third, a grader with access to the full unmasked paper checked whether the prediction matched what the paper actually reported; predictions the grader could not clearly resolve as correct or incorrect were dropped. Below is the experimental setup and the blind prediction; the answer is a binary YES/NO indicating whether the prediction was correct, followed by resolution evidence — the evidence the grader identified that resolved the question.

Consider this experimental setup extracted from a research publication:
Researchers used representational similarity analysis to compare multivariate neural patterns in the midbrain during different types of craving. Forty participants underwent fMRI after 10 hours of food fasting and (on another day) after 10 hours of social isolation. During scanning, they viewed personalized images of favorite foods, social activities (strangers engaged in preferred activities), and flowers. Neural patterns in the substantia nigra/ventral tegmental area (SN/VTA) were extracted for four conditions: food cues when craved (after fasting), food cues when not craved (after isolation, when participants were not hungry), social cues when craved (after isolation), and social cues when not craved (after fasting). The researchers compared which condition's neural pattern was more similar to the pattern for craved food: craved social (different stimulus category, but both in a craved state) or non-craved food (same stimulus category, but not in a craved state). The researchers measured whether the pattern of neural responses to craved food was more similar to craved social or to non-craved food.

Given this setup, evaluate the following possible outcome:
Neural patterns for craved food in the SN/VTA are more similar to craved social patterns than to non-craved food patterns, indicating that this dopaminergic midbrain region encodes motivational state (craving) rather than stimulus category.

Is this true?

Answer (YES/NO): YES